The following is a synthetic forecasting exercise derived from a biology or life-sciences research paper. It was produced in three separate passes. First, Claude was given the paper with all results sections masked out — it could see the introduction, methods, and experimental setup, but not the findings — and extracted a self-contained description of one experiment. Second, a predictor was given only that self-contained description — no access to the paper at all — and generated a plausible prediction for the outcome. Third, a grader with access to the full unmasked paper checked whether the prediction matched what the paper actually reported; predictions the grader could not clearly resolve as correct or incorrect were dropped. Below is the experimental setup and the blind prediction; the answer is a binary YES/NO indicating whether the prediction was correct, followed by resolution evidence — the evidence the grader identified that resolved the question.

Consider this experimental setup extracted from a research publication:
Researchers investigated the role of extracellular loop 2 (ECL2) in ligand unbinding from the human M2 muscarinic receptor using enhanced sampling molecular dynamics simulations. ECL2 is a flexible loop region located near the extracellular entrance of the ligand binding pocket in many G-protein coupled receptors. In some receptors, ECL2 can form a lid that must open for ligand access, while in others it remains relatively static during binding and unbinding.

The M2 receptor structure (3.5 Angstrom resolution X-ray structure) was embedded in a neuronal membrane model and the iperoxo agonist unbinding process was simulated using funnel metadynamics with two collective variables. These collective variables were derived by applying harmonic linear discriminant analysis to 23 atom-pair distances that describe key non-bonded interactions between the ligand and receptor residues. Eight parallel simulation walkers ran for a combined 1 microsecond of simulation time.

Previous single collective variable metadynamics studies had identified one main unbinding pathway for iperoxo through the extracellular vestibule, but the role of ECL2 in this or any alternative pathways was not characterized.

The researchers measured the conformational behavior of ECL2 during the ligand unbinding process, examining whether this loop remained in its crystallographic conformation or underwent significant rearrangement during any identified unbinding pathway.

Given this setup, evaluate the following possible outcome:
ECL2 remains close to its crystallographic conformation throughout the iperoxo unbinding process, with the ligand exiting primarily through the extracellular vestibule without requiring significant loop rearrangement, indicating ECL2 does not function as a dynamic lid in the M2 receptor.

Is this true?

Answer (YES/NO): NO